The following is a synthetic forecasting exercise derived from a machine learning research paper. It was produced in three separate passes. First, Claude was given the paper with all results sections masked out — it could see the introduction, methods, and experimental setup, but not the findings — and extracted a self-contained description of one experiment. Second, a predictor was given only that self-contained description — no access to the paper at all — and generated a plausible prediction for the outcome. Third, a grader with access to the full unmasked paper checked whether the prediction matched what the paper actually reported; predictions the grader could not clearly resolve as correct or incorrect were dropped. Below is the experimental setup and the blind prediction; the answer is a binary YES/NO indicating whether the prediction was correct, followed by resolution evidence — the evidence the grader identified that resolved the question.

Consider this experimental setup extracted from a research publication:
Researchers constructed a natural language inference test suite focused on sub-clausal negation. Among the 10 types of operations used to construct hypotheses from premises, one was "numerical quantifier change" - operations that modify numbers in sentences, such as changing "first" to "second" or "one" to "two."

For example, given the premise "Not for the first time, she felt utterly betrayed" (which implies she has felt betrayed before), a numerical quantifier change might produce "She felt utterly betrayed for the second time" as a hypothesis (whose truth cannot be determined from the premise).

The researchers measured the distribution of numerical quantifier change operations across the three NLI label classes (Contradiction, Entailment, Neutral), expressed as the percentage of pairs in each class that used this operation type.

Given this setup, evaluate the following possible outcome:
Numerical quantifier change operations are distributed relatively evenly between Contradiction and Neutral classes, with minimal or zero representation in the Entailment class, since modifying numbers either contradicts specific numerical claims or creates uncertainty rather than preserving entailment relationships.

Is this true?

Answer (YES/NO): NO